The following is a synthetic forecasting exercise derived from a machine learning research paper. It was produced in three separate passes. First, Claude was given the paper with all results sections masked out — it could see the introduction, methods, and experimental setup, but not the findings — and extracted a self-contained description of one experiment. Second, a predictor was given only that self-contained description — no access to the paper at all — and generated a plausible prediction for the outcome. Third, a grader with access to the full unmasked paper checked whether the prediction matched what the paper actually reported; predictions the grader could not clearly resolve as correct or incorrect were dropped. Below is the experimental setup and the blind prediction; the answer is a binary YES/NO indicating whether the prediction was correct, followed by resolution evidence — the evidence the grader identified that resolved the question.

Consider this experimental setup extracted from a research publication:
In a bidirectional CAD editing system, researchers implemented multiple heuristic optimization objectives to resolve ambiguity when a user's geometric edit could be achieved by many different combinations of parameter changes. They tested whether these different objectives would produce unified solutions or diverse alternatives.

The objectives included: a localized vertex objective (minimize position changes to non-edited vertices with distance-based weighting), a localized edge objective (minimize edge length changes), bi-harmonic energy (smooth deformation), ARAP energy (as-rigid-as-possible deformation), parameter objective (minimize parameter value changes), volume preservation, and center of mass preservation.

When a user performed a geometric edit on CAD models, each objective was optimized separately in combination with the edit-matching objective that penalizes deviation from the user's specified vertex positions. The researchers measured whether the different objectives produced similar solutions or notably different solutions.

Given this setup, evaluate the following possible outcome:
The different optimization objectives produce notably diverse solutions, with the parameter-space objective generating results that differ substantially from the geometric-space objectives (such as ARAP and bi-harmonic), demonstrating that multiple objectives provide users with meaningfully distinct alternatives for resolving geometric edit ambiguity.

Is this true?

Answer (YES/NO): YES